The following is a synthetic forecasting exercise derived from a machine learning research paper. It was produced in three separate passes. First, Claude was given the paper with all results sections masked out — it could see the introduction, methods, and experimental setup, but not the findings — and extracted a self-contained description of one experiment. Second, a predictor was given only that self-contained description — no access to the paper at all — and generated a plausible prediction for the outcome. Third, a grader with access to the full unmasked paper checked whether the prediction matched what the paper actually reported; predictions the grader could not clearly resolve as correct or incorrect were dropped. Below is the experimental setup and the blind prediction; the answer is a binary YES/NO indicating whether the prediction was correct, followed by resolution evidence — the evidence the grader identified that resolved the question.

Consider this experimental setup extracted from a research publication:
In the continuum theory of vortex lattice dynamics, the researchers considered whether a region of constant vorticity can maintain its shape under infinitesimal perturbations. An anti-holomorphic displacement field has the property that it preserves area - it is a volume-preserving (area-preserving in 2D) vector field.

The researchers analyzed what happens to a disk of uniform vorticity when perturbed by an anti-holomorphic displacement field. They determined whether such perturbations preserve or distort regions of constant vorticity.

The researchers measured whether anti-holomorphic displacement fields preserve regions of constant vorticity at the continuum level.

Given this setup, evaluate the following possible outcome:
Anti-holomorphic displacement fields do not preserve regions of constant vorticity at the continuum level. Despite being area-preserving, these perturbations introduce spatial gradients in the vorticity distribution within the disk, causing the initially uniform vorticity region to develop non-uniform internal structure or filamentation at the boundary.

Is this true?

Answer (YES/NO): NO